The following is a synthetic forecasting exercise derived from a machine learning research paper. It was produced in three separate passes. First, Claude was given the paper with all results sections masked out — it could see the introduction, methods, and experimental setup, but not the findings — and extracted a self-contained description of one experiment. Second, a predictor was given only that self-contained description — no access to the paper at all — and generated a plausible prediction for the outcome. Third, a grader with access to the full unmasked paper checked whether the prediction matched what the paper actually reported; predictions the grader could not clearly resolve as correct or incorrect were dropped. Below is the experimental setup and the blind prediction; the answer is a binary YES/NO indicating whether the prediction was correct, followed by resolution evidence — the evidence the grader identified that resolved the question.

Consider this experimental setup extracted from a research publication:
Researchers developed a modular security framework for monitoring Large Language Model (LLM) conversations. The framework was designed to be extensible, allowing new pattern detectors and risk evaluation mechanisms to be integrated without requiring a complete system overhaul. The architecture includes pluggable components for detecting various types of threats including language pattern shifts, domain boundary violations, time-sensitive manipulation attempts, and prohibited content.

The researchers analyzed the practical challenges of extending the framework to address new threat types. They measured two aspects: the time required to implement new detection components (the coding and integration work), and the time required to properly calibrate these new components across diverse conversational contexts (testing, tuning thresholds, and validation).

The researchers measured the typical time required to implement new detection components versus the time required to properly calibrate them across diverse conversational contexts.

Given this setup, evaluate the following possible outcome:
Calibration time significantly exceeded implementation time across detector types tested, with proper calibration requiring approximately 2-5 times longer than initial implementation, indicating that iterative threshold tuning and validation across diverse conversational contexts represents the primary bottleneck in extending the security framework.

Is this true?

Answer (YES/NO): NO